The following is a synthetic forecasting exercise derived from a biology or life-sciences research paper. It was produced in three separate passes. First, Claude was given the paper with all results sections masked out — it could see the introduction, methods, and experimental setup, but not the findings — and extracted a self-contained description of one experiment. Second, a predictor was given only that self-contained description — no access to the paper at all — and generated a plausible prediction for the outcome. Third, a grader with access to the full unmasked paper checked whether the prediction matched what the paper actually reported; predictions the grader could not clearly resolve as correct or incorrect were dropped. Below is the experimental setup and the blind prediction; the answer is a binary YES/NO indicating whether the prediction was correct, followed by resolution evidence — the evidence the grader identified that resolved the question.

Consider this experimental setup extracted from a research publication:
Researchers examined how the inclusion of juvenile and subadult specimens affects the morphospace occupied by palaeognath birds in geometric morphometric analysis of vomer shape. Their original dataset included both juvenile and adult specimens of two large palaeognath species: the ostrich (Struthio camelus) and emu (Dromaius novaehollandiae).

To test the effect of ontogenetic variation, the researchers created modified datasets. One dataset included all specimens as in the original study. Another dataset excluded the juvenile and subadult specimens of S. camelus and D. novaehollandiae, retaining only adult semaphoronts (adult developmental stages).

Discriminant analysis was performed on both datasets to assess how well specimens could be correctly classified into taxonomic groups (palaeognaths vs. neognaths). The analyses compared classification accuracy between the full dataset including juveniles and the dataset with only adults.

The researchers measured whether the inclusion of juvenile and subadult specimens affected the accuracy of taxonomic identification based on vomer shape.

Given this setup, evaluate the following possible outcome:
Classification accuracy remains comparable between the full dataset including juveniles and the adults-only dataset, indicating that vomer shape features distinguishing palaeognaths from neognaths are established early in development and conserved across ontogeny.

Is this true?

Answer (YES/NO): NO